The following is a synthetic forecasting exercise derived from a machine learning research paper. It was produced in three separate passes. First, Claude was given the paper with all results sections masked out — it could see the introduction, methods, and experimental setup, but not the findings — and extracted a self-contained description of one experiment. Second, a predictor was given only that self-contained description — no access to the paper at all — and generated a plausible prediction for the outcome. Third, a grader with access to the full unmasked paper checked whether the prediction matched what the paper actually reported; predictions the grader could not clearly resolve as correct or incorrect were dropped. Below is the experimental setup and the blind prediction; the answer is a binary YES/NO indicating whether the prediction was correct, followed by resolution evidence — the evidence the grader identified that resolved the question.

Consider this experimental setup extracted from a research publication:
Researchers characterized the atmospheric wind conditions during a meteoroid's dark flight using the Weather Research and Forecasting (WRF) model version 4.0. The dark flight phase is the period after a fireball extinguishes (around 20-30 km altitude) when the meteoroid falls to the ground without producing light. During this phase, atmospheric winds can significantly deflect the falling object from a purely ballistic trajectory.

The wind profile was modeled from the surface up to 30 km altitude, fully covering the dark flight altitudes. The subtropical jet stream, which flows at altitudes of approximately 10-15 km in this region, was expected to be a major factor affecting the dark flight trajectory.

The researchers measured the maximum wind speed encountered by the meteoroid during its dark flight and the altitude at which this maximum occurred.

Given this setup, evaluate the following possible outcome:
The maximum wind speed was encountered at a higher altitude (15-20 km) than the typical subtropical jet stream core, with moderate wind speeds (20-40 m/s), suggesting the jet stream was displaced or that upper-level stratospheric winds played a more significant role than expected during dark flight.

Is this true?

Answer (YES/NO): NO